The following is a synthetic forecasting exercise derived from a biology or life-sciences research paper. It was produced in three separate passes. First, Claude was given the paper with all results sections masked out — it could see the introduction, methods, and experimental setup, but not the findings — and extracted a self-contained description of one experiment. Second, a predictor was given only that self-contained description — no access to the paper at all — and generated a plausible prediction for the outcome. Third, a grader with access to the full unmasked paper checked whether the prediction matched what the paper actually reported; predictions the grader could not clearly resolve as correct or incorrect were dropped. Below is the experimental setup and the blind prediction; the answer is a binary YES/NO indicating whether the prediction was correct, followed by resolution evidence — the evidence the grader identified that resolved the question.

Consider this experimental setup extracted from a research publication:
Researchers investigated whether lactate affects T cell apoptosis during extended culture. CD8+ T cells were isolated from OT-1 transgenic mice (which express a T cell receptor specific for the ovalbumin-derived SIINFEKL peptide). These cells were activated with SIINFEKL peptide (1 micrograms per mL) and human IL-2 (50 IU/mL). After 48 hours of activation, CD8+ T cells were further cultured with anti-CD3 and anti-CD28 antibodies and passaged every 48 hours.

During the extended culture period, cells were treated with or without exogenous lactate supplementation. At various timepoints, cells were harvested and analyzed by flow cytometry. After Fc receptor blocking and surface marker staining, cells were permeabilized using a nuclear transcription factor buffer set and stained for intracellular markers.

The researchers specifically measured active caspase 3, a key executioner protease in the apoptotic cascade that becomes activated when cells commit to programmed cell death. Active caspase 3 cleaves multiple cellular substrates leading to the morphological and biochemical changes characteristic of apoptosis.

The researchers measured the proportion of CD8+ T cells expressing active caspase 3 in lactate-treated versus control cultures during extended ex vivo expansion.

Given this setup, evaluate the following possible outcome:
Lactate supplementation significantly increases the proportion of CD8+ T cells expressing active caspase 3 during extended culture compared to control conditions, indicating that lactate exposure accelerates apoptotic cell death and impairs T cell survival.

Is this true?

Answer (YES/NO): NO